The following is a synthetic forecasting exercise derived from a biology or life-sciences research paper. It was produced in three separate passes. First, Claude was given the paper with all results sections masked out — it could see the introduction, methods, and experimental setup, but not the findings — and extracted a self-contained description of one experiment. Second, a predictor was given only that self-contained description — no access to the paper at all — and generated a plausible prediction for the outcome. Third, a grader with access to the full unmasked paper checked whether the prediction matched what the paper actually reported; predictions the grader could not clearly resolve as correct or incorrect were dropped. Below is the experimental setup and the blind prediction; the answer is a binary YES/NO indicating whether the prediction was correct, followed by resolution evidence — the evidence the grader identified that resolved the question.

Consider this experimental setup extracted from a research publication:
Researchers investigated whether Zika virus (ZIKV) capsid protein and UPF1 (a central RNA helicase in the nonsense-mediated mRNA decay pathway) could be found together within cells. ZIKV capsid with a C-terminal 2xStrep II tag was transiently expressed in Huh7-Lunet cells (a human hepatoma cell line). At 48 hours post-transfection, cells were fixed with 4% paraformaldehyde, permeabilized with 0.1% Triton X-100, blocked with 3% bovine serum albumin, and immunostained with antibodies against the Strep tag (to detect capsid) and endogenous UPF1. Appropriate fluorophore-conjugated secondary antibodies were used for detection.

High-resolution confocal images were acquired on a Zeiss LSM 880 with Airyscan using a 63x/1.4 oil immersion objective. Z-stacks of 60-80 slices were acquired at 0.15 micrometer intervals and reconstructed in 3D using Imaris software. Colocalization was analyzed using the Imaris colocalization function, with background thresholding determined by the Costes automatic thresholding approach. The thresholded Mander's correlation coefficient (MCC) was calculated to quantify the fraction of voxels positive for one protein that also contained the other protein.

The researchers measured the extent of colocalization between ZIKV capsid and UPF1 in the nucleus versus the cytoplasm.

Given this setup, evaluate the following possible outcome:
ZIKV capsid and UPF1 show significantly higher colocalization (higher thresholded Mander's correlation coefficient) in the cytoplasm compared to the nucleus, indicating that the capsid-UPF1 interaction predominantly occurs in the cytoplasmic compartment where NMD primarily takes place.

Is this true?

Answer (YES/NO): YES